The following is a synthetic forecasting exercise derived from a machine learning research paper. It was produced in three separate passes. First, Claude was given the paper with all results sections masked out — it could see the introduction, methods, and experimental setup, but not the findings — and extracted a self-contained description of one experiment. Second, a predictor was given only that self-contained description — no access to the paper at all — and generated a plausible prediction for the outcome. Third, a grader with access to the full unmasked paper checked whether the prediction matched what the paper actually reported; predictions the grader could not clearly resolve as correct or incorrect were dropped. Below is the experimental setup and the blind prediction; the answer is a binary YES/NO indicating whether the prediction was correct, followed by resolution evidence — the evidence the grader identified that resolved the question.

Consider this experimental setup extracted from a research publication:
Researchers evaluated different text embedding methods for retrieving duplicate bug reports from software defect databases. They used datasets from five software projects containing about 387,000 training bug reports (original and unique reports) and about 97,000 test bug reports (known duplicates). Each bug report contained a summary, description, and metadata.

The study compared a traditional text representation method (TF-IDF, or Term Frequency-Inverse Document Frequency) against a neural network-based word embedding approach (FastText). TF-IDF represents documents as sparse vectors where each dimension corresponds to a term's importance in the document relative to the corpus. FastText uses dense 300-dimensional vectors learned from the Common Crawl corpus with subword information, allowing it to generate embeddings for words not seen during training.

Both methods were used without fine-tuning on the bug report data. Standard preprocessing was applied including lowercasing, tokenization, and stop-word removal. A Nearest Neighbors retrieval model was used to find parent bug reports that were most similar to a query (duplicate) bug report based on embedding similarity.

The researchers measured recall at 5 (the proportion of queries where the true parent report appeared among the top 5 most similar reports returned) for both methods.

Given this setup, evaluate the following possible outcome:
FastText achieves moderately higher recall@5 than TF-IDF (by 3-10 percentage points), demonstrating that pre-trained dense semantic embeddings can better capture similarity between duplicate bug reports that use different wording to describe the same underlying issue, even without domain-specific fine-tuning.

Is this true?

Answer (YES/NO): NO